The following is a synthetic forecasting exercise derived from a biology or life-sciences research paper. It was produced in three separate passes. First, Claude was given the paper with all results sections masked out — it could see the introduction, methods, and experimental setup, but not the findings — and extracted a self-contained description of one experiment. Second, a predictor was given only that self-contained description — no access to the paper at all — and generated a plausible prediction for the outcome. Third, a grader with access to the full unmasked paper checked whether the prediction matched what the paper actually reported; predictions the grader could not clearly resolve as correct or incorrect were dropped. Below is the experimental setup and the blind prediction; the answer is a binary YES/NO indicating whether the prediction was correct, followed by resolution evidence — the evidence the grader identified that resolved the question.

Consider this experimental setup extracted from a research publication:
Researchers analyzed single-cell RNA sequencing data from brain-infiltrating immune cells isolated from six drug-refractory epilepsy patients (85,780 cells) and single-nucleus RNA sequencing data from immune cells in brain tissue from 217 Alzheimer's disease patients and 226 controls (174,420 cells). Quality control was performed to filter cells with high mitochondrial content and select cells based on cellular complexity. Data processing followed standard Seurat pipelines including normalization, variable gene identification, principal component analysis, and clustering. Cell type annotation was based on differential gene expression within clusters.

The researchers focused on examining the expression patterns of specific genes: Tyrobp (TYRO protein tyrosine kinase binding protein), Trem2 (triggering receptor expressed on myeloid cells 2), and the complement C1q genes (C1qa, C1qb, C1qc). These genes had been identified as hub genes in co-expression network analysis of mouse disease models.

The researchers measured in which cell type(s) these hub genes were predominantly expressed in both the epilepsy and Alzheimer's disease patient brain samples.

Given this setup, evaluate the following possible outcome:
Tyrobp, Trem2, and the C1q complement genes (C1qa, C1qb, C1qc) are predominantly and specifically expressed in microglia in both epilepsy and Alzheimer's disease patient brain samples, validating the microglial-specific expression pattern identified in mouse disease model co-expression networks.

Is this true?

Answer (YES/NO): YES